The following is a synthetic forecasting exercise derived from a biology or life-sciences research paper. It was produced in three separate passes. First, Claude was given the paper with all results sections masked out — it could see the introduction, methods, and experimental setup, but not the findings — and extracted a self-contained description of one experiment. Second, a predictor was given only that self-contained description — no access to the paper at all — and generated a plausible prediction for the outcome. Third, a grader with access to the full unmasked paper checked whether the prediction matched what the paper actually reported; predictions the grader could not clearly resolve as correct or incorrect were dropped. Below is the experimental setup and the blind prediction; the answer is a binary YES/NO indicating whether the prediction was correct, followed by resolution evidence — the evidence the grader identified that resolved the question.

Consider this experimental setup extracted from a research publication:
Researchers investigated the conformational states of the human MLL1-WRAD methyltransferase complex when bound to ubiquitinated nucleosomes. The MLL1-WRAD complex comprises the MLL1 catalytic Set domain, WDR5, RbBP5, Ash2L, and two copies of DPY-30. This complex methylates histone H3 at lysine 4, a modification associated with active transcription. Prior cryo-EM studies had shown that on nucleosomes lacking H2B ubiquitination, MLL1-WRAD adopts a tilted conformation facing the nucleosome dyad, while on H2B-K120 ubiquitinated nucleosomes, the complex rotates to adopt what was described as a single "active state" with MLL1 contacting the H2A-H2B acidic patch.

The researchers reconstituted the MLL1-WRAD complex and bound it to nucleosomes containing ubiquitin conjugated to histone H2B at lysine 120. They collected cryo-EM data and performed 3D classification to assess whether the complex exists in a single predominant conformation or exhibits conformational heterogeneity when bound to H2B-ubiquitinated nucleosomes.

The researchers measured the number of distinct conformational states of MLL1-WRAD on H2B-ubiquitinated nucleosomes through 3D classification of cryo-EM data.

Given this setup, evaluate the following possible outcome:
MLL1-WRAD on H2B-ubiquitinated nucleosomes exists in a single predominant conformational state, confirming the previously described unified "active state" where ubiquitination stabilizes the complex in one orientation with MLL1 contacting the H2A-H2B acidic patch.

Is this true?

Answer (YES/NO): NO